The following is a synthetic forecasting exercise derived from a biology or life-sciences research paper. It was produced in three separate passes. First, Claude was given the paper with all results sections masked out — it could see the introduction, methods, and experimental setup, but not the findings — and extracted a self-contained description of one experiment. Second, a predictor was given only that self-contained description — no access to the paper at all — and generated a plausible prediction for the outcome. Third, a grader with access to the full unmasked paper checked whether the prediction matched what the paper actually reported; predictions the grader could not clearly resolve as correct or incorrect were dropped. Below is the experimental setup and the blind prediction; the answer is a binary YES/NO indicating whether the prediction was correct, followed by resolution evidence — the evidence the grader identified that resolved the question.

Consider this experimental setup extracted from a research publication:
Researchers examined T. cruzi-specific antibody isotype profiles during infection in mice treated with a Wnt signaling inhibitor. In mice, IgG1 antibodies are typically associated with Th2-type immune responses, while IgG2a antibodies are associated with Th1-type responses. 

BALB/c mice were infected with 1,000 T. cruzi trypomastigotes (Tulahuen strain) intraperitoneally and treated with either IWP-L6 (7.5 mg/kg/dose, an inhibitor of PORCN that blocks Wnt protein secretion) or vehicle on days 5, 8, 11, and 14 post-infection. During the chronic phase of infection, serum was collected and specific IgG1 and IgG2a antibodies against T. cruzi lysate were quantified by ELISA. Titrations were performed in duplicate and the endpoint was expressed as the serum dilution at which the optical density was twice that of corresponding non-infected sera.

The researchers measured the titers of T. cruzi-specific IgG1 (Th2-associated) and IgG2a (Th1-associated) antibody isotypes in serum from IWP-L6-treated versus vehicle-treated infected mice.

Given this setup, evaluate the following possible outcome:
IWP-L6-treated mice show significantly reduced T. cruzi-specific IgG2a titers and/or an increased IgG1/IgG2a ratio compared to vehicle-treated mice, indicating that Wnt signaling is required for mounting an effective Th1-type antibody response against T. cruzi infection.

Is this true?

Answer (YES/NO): NO